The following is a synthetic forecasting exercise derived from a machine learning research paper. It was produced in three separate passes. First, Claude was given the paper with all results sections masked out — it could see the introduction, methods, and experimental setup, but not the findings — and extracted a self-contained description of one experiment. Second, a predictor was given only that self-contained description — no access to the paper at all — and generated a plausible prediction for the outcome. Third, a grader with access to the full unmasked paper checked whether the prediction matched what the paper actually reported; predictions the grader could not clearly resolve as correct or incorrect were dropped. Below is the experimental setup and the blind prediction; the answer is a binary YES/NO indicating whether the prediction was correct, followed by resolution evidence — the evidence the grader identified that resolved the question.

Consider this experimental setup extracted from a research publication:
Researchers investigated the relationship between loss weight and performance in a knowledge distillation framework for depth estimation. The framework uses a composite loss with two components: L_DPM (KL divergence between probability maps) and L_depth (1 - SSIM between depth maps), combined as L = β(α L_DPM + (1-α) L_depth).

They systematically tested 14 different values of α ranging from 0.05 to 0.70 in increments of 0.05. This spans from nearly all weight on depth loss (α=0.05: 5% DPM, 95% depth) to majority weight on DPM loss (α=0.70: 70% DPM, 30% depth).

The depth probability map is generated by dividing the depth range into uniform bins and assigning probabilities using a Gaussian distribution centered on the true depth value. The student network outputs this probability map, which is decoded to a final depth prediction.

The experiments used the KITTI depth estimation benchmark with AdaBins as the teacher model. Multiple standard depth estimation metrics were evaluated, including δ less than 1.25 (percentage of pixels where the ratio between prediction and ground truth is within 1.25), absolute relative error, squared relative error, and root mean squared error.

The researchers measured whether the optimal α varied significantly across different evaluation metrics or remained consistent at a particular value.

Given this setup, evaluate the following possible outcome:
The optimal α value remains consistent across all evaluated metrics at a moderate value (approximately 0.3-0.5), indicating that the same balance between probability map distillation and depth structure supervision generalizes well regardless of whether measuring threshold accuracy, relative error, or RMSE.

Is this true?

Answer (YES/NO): NO